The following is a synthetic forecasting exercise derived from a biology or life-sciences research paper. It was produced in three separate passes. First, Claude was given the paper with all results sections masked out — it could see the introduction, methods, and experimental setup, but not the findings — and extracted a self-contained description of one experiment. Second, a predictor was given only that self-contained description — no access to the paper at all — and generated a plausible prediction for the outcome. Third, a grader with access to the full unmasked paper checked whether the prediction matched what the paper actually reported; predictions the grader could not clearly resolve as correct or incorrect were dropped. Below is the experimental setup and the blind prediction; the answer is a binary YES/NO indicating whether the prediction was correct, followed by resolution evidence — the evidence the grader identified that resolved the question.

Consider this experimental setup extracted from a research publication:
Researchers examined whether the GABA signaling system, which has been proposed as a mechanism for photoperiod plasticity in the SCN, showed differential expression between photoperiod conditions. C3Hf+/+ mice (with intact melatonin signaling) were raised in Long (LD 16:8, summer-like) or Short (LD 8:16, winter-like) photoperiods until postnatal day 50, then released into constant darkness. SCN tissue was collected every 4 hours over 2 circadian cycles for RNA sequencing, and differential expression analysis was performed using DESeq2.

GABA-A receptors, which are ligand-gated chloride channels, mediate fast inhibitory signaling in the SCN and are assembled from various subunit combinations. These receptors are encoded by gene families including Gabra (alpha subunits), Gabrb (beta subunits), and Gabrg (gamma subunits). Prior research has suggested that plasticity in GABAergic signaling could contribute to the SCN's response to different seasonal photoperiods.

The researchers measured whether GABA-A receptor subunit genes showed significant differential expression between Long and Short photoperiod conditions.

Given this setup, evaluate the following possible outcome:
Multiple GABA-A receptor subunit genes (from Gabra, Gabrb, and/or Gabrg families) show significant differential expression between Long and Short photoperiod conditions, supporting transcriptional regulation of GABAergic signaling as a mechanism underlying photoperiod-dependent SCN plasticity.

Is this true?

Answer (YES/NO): NO